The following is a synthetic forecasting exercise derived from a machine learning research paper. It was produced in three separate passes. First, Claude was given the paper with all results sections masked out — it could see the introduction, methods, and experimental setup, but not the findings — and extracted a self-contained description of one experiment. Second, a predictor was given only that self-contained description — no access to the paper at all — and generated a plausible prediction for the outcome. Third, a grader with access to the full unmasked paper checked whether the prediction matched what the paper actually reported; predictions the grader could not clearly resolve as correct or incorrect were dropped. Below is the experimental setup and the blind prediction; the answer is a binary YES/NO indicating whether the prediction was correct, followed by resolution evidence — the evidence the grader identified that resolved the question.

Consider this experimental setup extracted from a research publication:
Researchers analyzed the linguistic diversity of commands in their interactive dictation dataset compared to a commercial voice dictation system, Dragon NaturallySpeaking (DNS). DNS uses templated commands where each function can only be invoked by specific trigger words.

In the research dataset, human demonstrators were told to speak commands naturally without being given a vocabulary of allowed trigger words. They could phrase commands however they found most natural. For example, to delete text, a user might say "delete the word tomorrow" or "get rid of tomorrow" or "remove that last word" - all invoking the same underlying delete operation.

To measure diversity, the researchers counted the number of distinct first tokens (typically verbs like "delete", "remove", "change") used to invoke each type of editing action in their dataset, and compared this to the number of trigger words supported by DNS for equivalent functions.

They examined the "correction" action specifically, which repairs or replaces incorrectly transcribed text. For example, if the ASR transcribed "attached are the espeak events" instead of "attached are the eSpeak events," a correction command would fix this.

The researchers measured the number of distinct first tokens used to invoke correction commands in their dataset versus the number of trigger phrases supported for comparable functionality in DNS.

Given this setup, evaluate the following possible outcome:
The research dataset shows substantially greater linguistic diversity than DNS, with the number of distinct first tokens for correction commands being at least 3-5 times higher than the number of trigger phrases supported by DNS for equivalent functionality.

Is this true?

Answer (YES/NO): YES